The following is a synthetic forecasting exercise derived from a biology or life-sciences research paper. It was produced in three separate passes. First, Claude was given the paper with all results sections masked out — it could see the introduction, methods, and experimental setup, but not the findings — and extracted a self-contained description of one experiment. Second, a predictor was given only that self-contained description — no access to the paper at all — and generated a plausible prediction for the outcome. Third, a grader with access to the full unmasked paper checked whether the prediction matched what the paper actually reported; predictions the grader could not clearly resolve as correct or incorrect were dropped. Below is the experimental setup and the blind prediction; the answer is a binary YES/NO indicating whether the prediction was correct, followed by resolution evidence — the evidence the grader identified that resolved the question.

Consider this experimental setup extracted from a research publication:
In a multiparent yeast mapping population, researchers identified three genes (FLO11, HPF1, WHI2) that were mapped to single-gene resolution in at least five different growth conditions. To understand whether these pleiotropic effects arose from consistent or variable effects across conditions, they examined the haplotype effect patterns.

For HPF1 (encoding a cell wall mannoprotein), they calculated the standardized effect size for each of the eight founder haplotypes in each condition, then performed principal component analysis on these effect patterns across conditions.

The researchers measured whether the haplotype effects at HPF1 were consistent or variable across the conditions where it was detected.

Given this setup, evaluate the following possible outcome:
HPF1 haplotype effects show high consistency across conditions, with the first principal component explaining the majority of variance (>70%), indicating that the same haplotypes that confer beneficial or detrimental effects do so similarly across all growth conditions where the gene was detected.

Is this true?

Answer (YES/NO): YES